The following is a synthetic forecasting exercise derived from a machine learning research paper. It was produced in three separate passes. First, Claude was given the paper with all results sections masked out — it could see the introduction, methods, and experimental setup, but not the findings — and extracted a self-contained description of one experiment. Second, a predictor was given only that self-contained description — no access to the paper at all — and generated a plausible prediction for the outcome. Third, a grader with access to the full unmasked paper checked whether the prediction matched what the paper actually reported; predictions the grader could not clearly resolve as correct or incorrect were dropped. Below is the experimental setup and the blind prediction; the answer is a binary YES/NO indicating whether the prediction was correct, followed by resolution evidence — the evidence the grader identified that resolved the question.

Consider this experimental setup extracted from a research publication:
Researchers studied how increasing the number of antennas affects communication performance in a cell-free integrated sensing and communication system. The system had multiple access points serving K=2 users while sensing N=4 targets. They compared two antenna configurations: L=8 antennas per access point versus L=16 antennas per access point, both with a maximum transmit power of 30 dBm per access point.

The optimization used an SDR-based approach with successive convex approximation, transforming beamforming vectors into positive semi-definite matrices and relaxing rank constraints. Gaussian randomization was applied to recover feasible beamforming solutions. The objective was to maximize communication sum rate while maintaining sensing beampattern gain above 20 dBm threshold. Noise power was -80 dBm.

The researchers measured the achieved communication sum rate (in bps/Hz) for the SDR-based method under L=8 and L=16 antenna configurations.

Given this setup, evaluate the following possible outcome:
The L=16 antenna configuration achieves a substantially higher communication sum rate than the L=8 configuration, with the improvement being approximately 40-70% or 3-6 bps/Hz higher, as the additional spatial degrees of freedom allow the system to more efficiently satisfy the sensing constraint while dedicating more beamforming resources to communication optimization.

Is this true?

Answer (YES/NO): NO